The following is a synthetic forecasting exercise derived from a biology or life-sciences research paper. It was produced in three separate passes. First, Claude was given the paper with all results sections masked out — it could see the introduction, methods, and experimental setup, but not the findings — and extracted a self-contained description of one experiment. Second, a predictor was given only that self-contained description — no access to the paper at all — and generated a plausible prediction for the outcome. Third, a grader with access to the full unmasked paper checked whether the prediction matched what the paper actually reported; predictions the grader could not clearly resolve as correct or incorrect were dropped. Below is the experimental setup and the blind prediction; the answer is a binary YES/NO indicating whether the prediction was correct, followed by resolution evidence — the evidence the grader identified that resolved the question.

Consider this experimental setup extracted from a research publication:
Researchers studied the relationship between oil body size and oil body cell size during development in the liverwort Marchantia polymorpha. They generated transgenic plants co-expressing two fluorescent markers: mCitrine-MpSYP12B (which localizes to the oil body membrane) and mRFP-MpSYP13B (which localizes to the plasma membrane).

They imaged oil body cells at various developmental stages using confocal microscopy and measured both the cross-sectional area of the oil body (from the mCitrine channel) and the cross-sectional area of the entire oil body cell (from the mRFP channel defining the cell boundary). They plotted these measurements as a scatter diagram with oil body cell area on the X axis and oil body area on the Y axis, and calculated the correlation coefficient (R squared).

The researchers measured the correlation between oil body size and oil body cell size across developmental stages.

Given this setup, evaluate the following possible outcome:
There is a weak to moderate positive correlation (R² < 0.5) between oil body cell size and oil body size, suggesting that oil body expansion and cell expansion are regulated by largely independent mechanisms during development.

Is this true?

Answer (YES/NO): NO